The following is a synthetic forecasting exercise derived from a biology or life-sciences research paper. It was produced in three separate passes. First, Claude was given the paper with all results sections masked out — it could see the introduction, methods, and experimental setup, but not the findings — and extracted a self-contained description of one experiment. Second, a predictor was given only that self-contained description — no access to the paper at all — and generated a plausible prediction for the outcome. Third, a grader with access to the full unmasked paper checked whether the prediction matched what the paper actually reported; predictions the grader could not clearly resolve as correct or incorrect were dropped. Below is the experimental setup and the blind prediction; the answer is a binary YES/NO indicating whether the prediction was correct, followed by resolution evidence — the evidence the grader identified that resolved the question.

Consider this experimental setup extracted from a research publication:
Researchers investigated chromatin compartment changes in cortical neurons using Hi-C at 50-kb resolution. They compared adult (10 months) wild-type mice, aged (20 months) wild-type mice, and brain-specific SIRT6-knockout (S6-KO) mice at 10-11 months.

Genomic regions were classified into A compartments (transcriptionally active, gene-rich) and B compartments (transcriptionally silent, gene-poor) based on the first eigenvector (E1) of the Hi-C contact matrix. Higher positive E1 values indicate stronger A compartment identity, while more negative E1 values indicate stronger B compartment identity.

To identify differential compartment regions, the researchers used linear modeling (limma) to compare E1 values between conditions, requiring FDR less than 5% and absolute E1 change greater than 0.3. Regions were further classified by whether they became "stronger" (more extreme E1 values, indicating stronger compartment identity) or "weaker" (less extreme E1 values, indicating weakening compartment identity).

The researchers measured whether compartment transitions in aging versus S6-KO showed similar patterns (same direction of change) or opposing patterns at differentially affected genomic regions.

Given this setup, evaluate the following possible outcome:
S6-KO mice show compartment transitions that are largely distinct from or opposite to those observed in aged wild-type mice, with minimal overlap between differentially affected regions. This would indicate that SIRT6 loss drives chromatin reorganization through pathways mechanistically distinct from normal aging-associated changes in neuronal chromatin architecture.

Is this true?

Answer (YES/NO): NO